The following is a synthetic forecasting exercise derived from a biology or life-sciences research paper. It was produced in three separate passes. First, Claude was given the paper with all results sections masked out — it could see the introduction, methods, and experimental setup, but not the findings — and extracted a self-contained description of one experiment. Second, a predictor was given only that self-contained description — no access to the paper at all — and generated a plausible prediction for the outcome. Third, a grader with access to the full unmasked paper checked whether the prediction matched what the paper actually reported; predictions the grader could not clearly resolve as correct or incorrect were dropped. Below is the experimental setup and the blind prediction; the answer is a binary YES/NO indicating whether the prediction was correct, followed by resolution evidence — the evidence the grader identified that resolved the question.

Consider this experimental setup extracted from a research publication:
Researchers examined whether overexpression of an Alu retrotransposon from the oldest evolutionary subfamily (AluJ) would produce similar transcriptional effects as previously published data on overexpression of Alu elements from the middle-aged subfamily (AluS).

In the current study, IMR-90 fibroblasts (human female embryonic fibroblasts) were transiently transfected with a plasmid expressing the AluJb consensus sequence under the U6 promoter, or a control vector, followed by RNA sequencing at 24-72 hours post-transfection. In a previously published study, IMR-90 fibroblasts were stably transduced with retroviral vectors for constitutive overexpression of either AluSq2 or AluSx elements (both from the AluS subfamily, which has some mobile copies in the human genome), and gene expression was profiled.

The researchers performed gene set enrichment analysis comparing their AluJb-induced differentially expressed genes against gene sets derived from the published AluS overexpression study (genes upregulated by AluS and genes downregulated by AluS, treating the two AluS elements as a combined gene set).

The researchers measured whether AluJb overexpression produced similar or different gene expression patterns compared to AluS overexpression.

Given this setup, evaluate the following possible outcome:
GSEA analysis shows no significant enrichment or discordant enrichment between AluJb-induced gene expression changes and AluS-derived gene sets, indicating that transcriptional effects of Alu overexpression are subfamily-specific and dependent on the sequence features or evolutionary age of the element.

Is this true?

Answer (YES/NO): NO